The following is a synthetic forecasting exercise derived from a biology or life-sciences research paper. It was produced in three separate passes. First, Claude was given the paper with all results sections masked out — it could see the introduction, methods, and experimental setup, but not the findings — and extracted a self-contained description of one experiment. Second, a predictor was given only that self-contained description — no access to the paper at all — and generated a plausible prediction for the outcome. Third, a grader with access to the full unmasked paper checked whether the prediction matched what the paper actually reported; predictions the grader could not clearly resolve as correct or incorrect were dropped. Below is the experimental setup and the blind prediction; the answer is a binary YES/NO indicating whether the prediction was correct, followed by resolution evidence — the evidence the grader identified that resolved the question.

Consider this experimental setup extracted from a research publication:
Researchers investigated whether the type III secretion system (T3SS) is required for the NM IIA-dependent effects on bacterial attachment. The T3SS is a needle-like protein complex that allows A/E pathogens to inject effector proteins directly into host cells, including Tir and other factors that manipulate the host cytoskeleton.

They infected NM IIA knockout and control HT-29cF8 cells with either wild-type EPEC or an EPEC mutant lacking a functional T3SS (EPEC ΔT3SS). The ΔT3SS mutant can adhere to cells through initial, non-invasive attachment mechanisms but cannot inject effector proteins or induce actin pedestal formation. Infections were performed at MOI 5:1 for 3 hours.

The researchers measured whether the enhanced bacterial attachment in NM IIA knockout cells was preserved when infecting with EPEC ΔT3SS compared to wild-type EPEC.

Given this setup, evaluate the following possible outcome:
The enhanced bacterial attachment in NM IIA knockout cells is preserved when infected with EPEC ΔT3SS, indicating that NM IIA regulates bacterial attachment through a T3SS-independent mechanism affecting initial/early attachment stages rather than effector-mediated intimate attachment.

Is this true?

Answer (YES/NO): NO